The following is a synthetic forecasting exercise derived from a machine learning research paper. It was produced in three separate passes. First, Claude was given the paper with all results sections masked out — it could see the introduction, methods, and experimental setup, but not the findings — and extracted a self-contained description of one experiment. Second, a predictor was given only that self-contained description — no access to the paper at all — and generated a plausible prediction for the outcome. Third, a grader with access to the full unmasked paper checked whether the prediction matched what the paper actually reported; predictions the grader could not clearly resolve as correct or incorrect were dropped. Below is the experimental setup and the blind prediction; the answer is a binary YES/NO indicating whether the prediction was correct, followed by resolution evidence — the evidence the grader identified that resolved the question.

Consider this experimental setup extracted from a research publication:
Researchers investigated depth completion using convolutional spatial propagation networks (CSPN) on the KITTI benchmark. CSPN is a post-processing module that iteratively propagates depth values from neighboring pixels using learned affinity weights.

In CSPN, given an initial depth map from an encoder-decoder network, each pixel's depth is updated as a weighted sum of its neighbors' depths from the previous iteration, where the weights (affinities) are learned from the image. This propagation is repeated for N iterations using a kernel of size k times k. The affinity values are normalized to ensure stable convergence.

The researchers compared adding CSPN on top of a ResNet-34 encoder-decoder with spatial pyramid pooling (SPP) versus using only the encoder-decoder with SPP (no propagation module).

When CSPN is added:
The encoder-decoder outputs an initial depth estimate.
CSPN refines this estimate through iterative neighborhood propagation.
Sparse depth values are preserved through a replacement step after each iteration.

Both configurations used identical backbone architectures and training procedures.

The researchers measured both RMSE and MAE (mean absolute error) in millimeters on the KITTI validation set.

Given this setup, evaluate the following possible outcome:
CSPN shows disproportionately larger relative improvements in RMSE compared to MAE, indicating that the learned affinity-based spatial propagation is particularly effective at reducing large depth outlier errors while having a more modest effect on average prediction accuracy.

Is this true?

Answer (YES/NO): NO